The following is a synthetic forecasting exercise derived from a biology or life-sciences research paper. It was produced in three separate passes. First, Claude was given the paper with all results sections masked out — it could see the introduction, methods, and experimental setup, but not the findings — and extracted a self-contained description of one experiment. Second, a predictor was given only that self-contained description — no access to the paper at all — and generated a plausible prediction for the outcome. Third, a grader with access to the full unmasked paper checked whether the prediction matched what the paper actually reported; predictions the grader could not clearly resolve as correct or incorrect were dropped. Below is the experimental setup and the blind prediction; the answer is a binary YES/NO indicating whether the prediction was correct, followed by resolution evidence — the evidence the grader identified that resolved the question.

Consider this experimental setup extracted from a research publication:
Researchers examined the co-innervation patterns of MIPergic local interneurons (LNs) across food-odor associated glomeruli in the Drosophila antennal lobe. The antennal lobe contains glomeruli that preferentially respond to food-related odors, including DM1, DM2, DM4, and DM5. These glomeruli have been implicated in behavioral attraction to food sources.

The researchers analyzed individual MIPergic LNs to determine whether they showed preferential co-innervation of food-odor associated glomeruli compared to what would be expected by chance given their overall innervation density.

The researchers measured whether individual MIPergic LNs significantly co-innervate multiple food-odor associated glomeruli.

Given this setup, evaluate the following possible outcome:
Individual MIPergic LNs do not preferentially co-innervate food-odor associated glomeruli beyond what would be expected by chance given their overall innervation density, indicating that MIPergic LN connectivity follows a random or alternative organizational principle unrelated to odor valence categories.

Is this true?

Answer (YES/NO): NO